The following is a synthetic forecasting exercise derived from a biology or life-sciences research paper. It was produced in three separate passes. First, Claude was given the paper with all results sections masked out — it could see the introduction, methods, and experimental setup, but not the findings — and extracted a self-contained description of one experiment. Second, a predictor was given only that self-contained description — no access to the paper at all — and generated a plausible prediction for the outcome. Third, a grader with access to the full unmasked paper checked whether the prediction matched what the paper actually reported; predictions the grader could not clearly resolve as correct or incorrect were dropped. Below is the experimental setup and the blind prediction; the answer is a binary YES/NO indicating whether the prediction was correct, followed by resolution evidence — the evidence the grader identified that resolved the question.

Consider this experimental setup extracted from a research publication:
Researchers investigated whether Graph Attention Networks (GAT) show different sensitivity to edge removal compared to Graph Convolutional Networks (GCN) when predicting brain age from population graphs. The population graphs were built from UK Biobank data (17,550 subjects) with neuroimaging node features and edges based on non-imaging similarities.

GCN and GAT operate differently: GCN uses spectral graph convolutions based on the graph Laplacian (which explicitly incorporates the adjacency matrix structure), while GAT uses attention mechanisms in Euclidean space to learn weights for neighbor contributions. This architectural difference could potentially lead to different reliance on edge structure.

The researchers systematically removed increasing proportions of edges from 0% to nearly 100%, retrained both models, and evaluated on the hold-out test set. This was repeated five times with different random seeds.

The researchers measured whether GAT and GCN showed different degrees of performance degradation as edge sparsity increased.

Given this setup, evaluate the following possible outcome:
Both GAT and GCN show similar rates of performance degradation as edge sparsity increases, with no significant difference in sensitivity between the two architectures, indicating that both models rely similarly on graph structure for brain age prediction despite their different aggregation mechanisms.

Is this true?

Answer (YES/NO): YES